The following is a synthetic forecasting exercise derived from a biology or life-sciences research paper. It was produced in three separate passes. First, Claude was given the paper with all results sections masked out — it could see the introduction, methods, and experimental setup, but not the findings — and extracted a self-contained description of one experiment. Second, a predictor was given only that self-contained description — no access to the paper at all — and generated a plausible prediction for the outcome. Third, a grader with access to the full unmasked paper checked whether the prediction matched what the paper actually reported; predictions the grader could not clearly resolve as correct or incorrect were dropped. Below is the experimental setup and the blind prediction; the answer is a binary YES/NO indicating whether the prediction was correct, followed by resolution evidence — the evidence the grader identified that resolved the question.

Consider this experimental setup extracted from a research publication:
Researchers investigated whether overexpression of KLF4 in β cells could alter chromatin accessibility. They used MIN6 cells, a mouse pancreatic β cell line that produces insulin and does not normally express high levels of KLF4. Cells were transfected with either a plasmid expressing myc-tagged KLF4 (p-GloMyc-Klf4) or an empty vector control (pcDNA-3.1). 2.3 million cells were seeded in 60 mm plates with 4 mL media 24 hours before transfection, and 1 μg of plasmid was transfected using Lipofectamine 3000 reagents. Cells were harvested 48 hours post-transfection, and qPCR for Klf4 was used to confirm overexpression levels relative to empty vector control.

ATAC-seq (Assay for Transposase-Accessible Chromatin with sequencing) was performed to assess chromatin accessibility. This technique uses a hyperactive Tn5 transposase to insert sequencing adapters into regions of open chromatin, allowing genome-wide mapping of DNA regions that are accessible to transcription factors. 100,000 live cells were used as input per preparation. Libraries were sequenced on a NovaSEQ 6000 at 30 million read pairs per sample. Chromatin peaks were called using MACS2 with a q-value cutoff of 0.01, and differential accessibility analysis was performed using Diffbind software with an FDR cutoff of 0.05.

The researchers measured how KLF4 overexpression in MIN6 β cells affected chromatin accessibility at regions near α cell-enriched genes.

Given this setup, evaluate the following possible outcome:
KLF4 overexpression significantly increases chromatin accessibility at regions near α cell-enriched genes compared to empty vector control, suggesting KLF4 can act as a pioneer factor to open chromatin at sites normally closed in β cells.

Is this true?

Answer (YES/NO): YES